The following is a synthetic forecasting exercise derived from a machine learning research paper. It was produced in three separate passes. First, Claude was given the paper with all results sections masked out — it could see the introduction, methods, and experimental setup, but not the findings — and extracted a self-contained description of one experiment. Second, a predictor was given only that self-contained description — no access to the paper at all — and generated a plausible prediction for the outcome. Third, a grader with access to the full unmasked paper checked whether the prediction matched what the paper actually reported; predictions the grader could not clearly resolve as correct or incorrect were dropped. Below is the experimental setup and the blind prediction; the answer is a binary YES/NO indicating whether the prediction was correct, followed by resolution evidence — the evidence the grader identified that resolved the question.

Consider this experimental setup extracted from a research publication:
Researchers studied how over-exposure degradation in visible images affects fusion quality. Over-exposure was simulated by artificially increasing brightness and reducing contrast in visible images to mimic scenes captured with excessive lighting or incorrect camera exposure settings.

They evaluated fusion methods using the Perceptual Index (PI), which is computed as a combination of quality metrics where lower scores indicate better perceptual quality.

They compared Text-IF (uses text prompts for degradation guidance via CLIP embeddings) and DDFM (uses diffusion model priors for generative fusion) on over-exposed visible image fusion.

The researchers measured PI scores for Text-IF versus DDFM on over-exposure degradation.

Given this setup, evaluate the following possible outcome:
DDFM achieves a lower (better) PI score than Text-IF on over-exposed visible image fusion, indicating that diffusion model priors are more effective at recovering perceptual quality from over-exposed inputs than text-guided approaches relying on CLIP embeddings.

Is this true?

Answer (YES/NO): NO